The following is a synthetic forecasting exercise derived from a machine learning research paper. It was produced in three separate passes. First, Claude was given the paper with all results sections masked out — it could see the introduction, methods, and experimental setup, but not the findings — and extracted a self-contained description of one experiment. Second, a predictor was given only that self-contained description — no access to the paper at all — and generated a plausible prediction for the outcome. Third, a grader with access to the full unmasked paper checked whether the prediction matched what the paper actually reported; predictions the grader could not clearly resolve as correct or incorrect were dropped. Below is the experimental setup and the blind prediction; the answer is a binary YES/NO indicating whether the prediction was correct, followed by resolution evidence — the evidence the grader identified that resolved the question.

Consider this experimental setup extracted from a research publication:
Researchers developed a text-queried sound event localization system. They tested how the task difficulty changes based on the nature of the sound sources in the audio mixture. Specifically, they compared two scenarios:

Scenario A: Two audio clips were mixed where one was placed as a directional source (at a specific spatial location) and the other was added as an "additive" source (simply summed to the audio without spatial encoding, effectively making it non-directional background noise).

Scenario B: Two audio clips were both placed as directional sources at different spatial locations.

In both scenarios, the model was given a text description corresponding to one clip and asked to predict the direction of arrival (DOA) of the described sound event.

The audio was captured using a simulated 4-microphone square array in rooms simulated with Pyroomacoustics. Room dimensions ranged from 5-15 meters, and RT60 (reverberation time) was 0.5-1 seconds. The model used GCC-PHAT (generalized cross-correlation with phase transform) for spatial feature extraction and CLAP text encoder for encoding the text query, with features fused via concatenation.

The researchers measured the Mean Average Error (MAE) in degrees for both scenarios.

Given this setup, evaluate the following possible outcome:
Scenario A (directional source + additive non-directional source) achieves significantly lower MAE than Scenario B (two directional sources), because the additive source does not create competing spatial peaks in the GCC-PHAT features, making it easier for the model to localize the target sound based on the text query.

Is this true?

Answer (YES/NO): YES